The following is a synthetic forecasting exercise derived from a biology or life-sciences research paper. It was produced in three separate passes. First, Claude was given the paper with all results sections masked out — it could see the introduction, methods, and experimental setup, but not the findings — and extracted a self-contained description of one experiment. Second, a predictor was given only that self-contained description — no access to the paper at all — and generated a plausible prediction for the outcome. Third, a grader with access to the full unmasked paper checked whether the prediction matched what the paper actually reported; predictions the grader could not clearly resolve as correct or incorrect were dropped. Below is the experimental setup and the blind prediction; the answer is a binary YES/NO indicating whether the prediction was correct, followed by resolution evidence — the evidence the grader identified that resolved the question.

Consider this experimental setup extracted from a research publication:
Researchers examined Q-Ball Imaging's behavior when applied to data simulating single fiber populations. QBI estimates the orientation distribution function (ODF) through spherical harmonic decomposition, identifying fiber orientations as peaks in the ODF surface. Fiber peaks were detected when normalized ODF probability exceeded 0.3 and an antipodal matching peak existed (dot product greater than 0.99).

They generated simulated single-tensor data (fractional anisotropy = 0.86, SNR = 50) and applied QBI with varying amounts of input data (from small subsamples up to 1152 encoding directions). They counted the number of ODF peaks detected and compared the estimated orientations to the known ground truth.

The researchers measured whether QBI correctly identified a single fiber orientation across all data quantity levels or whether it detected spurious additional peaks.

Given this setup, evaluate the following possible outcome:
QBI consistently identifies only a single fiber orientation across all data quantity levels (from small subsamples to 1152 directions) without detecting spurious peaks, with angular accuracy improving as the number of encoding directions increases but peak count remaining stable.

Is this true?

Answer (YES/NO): NO